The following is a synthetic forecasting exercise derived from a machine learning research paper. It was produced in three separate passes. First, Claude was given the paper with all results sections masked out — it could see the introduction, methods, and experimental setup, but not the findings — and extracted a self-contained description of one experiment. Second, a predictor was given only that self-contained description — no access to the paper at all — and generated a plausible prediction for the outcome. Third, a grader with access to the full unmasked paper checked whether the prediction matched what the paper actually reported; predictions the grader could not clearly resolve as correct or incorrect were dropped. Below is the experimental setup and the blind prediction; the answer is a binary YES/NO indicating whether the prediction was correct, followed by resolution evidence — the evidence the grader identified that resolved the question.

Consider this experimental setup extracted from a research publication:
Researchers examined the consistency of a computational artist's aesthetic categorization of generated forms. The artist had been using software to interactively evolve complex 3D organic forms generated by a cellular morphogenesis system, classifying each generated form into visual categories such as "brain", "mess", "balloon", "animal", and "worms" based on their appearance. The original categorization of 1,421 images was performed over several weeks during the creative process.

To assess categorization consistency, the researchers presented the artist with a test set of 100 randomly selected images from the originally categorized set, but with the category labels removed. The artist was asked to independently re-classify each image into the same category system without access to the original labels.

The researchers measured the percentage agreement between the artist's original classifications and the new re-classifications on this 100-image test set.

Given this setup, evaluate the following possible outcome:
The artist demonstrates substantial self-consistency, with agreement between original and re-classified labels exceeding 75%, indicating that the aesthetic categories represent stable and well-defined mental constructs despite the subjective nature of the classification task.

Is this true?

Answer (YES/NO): YES